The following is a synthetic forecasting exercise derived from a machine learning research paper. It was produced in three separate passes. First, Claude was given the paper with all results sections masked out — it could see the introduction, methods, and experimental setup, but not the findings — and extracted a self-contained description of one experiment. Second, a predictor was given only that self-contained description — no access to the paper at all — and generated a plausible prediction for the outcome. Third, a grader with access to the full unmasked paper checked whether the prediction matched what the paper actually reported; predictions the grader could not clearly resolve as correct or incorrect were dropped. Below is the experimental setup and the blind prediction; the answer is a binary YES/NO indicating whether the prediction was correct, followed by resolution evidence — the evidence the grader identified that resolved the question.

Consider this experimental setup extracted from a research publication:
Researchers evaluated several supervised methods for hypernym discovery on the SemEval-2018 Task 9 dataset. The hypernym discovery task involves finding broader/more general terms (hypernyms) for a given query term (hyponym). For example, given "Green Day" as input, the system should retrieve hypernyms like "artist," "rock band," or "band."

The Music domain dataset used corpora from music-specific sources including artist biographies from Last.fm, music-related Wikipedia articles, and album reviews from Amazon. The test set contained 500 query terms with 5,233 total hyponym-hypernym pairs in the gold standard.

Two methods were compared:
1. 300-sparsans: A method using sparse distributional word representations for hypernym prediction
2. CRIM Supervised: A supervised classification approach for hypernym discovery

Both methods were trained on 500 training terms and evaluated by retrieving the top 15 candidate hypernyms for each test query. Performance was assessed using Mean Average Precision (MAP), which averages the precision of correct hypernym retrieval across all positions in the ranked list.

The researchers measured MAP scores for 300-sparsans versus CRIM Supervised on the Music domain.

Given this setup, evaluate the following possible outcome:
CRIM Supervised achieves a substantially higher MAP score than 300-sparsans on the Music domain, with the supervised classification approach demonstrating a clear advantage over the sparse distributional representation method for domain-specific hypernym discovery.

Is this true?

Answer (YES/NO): YES